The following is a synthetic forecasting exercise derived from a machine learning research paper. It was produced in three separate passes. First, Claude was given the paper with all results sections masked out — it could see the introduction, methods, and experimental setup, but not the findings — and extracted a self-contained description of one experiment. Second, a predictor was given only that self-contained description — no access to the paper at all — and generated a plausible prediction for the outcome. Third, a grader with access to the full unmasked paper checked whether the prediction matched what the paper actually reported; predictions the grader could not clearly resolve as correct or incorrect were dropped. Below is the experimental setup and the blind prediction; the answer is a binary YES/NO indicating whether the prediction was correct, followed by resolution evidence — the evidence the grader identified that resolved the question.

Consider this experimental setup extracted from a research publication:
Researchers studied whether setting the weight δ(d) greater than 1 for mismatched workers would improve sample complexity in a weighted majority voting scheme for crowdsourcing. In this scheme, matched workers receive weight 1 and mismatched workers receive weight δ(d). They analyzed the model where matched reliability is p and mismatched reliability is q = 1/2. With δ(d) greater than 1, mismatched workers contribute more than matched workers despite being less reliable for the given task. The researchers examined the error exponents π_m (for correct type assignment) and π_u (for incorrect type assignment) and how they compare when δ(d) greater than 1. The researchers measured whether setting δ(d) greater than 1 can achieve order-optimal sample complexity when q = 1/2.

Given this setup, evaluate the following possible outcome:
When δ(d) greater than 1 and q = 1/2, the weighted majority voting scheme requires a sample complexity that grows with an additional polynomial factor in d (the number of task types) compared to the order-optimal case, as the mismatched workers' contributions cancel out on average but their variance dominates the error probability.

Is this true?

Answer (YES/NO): YES